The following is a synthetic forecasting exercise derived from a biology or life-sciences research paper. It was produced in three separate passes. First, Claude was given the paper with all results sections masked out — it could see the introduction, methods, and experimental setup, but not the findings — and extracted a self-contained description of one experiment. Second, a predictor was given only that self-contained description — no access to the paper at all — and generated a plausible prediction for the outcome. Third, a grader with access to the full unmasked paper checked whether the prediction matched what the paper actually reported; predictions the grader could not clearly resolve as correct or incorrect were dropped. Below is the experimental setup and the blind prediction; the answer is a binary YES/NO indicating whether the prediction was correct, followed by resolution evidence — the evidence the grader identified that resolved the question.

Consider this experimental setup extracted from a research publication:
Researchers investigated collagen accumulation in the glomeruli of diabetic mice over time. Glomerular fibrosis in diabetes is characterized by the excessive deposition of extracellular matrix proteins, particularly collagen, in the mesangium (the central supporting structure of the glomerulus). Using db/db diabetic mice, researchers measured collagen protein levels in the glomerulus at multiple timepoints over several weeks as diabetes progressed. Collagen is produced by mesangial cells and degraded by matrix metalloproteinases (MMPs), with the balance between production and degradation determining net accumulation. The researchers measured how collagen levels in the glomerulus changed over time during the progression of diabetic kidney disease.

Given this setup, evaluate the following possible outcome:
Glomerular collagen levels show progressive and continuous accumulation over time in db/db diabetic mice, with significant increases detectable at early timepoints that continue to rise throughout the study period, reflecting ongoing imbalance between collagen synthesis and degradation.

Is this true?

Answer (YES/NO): NO